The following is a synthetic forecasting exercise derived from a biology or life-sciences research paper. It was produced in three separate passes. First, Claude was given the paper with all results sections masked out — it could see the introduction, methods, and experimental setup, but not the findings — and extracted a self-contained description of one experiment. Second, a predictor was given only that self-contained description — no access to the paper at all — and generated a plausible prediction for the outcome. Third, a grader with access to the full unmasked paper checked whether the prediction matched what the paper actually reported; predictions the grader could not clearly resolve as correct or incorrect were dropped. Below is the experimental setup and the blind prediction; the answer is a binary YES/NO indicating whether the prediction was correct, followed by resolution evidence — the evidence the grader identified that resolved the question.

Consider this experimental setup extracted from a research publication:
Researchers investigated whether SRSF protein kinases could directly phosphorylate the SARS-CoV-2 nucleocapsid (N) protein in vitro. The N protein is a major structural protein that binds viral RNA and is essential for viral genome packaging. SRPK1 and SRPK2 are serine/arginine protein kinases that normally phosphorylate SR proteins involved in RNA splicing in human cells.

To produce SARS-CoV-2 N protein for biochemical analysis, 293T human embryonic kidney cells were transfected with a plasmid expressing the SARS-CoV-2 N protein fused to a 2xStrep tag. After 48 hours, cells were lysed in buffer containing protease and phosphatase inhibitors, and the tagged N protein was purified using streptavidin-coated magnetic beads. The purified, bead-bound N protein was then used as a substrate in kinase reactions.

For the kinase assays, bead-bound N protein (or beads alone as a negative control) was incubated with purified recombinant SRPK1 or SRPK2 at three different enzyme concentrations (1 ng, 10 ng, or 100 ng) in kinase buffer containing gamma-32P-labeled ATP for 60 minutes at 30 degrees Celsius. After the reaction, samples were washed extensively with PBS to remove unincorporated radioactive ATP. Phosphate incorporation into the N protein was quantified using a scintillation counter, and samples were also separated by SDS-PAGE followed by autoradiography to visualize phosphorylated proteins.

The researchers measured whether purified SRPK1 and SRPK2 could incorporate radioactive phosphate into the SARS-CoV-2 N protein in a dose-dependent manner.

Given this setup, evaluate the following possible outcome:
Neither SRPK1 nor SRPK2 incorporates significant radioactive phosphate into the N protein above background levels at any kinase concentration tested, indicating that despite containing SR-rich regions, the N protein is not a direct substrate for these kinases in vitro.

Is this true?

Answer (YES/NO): NO